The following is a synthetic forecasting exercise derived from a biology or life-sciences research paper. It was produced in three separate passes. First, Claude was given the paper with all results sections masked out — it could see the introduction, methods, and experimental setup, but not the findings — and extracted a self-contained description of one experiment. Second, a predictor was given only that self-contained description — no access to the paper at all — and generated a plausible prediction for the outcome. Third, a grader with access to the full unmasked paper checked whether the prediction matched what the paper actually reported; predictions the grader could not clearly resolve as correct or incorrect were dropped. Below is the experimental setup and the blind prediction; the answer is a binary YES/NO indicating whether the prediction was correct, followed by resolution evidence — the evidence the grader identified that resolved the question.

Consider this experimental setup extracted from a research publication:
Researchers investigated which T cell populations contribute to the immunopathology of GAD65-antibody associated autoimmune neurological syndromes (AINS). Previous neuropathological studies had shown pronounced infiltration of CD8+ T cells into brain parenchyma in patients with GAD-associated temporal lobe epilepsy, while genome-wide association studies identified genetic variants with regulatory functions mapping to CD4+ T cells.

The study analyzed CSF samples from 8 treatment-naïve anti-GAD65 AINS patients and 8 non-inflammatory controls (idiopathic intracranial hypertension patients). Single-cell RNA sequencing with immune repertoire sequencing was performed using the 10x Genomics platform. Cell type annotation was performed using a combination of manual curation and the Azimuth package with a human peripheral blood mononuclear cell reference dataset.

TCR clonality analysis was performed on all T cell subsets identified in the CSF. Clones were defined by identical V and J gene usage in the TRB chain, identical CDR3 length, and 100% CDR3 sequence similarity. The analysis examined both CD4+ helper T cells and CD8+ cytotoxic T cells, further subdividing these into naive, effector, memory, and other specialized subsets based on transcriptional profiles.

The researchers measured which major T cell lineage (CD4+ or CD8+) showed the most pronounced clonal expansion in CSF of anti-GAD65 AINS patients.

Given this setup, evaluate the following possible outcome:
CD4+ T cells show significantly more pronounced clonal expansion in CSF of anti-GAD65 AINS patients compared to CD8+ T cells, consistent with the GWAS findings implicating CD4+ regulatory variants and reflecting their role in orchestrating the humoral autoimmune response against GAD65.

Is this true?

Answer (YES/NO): YES